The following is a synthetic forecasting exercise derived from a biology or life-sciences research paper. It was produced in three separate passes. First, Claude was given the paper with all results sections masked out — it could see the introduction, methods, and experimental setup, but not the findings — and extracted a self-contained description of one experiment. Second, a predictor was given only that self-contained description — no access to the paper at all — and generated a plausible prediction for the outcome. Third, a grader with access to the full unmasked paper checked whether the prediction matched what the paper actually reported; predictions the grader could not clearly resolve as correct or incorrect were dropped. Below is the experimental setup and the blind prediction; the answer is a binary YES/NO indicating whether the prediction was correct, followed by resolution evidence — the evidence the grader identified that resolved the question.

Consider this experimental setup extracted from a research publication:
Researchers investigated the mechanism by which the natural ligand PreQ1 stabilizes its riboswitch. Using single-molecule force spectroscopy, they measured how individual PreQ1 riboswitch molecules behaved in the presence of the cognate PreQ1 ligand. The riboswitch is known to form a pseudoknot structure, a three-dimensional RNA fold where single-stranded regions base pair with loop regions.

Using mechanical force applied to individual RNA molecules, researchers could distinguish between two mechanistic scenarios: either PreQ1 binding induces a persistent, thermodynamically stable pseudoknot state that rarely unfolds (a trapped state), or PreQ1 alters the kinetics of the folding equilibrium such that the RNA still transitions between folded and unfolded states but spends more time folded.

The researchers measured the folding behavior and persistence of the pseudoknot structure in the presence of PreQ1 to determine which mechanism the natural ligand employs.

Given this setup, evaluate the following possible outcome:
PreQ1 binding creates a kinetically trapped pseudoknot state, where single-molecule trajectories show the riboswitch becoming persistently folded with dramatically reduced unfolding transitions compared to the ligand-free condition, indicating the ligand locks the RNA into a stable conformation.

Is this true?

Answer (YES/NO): NO